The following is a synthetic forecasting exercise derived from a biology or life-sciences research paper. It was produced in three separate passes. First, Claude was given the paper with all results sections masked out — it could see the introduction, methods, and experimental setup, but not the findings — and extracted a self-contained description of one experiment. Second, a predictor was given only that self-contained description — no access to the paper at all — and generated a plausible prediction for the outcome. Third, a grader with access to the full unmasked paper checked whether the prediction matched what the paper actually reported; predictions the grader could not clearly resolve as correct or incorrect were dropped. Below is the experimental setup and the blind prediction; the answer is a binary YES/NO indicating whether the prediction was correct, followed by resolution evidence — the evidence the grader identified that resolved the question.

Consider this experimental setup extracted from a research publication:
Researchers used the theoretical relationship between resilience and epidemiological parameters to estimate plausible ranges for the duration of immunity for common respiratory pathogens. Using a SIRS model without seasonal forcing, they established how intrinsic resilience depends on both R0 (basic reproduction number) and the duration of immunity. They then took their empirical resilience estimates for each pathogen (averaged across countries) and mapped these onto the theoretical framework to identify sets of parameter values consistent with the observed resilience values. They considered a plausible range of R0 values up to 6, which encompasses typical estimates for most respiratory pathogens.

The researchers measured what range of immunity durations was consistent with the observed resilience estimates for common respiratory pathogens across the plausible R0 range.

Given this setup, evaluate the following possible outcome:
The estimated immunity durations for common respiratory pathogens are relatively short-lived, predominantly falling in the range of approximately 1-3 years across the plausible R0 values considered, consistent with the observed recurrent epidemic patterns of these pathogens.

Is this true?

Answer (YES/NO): NO